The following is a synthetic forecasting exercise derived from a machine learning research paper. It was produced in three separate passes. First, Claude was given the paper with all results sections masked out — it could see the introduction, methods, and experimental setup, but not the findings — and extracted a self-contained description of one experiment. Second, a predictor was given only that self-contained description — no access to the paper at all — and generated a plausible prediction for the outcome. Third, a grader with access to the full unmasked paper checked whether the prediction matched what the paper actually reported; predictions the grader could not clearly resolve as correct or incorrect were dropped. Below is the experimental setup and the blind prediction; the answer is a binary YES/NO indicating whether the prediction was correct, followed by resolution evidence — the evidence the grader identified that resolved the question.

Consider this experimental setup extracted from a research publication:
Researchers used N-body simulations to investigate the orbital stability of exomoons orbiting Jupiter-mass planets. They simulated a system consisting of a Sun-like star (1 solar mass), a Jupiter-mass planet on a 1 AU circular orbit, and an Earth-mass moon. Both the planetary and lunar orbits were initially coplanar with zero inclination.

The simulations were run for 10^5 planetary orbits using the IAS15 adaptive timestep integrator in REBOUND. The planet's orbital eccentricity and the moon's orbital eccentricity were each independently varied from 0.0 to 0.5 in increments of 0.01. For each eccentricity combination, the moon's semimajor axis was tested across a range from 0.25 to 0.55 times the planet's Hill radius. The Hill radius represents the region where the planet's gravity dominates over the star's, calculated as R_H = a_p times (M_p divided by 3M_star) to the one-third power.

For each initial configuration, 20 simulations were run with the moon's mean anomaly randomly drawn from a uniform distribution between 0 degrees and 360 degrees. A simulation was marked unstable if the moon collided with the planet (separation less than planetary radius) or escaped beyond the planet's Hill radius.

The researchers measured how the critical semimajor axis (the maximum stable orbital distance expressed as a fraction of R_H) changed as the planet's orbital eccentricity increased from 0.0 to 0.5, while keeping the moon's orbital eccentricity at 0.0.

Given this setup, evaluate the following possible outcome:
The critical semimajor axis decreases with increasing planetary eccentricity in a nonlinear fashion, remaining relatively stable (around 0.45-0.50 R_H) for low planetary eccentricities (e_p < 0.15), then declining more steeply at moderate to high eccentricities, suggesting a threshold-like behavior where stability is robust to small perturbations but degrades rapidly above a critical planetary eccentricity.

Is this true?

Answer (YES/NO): NO